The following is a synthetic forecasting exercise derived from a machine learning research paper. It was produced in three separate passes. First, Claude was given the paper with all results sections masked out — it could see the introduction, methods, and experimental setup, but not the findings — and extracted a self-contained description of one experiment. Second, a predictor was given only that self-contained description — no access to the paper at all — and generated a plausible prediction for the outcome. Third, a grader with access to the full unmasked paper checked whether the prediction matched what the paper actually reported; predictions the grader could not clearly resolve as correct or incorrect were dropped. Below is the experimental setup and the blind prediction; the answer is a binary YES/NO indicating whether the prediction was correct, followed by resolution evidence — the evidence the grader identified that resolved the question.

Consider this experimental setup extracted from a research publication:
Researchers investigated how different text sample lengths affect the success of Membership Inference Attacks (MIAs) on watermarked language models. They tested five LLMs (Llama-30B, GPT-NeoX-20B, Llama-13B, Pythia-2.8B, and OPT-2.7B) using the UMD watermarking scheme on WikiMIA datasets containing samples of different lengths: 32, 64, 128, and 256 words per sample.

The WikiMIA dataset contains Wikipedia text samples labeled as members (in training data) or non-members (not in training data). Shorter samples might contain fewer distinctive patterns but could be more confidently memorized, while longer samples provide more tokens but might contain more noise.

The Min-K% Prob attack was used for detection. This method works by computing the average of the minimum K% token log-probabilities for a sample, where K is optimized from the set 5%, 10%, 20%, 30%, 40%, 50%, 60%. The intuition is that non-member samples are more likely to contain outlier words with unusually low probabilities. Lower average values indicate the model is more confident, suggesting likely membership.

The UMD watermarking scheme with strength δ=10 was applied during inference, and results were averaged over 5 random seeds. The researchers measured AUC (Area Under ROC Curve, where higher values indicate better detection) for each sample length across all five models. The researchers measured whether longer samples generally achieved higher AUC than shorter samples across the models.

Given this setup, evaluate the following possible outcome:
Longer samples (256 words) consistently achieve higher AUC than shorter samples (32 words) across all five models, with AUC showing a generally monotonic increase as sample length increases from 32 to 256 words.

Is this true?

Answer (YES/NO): NO